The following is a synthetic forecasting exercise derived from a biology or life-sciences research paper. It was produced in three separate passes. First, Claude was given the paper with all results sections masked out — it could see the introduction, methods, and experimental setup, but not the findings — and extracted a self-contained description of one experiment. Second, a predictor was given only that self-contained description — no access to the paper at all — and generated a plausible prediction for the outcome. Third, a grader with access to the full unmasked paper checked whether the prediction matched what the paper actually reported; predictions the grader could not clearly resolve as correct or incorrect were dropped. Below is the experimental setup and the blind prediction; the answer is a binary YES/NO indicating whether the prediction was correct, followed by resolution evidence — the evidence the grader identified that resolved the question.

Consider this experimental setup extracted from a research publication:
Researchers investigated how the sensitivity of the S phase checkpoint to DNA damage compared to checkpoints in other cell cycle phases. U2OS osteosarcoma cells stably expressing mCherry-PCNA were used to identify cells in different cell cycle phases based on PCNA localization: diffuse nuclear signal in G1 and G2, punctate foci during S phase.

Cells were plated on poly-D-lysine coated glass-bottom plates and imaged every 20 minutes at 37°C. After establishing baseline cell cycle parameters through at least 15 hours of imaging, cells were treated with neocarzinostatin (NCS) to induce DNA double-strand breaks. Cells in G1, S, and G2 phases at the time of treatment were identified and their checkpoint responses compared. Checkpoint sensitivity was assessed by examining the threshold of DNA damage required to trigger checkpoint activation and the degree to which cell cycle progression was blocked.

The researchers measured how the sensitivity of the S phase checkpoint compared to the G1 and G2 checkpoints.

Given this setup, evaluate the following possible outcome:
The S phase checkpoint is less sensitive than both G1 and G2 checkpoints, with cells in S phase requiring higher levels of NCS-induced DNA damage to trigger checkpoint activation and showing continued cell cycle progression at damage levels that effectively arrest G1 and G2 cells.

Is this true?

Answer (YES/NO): YES